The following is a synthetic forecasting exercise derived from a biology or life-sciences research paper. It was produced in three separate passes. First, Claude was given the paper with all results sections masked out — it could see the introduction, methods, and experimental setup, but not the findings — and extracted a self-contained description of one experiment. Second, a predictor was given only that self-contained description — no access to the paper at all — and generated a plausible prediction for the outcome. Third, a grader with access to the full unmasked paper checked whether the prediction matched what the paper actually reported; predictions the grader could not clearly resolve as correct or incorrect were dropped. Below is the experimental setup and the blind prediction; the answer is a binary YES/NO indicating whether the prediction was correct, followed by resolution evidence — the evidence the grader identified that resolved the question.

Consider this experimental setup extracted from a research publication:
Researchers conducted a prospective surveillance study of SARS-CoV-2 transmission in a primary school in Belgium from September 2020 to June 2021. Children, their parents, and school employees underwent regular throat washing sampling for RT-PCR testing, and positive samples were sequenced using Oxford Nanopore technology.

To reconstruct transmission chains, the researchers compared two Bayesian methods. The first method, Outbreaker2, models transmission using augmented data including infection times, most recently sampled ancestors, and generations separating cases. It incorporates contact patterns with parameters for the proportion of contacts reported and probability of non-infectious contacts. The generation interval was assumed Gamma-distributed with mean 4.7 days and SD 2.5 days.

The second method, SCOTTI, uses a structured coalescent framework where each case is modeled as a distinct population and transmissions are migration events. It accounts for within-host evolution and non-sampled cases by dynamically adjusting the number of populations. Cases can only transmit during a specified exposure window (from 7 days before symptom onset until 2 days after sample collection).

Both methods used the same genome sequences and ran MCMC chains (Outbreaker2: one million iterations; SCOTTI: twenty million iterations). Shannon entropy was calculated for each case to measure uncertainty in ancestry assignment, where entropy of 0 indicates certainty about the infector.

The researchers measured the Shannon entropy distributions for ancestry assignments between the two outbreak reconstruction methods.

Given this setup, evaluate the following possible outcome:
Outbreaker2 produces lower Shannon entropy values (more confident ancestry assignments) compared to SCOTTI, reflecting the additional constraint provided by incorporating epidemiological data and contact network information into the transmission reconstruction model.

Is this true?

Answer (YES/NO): NO